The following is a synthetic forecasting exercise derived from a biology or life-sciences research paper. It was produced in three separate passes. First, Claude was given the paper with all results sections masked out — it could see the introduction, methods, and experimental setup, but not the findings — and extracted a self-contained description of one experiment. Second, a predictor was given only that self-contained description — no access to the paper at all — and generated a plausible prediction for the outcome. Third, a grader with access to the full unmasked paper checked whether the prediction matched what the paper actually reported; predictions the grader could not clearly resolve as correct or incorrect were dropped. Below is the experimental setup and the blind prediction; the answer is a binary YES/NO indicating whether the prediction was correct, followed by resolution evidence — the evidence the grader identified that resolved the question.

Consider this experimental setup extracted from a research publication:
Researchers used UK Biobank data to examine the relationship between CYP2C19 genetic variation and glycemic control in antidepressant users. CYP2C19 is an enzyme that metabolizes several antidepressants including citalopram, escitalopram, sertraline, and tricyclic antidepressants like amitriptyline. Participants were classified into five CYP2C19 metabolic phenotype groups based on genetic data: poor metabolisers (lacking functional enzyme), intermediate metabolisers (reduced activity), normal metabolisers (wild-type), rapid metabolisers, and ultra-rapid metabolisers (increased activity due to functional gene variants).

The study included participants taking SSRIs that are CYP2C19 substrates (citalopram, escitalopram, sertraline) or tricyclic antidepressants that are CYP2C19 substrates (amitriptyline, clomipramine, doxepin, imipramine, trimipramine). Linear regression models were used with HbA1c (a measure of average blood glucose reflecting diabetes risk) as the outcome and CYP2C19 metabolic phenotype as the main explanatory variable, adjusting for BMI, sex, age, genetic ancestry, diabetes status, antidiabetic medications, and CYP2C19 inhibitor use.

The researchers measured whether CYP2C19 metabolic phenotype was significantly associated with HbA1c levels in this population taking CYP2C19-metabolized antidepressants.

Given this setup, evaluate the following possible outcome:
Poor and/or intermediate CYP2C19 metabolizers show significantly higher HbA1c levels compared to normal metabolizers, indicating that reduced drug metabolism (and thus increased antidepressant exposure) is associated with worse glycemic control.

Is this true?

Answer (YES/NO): NO